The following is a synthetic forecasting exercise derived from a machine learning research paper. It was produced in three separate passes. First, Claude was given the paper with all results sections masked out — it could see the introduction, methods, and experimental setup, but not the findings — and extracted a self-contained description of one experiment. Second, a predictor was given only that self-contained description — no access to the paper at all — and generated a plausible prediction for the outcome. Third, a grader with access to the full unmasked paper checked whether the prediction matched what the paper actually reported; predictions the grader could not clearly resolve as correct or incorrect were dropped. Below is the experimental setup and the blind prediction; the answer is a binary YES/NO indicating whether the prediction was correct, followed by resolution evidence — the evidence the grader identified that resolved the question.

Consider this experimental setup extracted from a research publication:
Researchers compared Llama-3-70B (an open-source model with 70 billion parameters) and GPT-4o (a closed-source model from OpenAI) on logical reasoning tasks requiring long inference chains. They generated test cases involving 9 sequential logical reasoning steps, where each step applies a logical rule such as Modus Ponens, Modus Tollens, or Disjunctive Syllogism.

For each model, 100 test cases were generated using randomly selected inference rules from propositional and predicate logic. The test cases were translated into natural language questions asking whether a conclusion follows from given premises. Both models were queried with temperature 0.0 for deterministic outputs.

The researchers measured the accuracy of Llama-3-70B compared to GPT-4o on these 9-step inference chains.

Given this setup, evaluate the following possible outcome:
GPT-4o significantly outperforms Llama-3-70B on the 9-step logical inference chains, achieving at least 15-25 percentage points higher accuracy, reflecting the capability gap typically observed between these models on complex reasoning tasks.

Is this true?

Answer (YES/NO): NO